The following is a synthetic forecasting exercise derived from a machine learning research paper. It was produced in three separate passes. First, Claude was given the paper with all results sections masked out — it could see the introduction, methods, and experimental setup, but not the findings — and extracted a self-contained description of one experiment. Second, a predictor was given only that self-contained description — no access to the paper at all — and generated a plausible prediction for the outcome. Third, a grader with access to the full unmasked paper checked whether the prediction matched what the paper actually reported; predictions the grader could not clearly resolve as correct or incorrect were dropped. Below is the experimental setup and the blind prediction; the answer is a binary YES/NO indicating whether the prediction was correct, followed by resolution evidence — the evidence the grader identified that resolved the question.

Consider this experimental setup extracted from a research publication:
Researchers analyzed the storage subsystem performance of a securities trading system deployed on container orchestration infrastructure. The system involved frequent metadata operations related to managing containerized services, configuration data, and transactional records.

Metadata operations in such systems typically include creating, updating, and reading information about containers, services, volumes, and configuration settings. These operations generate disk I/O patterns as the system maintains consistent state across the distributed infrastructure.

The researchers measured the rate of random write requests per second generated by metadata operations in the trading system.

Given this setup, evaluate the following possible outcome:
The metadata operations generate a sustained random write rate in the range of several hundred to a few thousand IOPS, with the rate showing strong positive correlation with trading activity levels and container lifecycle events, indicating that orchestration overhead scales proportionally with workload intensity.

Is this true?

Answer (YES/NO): NO